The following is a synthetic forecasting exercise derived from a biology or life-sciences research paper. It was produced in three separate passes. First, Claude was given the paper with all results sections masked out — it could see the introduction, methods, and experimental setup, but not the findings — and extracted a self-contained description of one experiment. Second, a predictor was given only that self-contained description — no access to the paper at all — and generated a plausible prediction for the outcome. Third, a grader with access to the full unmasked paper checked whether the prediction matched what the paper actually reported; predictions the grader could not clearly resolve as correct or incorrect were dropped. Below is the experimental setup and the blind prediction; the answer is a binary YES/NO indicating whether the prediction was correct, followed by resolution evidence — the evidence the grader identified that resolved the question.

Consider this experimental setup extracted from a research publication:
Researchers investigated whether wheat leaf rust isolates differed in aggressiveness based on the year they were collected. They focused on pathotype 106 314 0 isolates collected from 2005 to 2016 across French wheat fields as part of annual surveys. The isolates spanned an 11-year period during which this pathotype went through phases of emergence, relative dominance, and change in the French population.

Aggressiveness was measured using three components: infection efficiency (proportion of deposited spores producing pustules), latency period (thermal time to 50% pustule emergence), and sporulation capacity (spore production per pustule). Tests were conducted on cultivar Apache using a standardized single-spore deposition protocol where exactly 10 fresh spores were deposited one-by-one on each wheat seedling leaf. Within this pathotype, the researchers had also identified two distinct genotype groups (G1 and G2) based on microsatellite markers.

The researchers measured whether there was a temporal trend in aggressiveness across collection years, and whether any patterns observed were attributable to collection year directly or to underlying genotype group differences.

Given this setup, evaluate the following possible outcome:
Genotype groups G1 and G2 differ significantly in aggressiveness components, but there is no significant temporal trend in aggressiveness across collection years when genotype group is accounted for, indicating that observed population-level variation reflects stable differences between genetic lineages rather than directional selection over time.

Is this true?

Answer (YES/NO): NO